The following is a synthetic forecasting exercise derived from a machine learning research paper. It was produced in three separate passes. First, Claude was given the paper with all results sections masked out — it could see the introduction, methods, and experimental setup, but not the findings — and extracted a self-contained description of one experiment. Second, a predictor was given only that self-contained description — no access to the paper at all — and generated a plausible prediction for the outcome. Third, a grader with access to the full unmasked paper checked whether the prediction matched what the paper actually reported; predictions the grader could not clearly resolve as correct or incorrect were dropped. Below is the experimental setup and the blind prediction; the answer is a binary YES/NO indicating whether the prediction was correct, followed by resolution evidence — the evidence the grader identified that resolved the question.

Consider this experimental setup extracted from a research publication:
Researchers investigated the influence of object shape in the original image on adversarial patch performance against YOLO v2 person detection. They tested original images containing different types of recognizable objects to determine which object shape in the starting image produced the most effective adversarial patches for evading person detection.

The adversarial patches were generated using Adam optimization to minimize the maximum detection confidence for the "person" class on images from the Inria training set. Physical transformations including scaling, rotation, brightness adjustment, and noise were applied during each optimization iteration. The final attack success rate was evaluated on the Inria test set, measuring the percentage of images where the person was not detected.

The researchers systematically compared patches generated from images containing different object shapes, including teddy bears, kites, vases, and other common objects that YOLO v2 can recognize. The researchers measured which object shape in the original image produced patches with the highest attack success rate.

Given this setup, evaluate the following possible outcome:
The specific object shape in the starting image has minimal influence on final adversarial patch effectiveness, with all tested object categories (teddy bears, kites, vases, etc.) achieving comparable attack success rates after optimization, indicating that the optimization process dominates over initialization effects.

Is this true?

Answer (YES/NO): NO